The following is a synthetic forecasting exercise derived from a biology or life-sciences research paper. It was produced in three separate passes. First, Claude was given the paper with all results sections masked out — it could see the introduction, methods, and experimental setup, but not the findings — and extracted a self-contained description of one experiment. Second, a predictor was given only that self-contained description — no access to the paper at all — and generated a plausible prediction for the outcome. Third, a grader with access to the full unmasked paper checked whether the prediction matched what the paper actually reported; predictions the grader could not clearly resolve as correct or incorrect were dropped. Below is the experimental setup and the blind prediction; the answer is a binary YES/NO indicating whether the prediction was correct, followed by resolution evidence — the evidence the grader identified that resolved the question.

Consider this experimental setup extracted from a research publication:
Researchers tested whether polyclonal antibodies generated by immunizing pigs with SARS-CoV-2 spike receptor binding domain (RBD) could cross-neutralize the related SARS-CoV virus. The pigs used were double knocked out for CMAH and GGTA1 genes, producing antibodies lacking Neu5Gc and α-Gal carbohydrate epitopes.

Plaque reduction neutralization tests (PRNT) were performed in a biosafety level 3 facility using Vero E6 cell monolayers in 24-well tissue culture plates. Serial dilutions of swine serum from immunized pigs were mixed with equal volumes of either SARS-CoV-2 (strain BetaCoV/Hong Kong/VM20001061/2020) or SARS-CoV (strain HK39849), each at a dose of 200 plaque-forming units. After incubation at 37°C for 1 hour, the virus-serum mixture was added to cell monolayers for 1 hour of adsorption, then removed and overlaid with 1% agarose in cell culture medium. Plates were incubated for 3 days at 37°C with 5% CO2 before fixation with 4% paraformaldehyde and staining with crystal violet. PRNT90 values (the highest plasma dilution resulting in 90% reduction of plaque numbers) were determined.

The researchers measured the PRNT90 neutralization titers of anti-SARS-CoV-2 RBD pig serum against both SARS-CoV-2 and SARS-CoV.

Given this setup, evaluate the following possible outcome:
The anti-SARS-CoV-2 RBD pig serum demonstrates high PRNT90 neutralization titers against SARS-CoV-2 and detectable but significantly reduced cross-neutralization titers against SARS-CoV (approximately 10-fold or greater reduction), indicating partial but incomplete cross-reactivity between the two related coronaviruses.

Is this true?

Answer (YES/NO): NO